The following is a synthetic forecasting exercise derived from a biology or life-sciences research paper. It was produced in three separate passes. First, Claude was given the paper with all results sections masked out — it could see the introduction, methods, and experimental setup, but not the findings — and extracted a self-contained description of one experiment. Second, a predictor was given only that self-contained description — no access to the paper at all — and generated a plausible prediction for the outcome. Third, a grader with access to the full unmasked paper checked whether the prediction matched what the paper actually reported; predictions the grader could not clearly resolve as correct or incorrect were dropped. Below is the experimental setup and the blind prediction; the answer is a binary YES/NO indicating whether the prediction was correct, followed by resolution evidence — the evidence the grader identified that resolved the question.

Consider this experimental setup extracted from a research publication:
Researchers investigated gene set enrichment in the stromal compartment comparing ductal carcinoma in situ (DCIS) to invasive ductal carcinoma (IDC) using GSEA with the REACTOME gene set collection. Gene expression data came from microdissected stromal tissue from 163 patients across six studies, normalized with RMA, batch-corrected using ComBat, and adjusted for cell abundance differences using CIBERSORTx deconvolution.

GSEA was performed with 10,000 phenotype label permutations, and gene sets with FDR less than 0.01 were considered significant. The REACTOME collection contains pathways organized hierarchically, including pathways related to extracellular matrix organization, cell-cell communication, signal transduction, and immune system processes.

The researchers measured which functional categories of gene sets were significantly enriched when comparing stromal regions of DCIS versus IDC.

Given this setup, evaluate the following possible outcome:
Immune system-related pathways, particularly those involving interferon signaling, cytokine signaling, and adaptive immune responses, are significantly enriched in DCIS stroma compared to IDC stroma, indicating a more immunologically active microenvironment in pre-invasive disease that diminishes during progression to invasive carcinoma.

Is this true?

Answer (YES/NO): NO